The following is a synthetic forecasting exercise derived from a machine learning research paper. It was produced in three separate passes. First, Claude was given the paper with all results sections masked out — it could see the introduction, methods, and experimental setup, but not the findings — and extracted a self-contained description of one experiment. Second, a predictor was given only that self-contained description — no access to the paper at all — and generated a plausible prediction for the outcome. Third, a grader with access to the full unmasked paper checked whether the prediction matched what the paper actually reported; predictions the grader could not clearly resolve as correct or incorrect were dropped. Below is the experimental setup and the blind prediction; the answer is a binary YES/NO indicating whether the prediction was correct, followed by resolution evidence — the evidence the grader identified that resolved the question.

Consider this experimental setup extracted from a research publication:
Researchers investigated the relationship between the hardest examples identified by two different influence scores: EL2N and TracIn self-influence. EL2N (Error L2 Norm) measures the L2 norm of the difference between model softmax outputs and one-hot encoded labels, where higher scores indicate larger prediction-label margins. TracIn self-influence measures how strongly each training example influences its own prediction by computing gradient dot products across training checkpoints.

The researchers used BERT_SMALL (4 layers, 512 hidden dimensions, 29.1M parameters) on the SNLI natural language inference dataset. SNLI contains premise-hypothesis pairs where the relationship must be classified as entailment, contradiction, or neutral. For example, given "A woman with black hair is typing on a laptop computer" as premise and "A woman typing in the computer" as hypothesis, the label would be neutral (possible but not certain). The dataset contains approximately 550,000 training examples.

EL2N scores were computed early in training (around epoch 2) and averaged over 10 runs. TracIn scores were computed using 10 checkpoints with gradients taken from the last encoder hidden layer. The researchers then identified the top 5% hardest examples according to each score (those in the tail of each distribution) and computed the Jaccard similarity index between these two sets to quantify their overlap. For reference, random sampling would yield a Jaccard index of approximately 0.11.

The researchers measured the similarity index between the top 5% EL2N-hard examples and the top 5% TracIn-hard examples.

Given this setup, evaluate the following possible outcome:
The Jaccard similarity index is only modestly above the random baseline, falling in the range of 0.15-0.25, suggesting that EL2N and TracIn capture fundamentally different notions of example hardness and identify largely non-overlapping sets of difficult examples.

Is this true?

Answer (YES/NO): NO